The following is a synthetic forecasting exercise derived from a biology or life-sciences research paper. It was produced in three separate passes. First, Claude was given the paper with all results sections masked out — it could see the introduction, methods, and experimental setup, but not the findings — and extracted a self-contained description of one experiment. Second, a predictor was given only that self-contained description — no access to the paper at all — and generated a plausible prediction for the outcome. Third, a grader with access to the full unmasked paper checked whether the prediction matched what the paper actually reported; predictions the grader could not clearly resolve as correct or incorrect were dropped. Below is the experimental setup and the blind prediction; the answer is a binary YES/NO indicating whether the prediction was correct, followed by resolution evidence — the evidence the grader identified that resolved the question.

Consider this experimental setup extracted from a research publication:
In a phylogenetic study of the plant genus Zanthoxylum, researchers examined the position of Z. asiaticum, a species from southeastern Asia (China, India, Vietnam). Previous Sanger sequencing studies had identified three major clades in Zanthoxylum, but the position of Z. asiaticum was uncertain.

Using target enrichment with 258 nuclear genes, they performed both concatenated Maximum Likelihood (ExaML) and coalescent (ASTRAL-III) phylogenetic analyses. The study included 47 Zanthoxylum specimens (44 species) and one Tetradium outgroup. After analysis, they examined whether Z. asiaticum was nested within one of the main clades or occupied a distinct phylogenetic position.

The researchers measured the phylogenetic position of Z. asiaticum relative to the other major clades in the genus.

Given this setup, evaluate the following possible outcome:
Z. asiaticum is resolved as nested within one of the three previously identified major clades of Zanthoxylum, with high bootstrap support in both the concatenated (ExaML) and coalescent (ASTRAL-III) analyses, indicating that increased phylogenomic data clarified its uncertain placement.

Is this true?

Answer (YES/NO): NO